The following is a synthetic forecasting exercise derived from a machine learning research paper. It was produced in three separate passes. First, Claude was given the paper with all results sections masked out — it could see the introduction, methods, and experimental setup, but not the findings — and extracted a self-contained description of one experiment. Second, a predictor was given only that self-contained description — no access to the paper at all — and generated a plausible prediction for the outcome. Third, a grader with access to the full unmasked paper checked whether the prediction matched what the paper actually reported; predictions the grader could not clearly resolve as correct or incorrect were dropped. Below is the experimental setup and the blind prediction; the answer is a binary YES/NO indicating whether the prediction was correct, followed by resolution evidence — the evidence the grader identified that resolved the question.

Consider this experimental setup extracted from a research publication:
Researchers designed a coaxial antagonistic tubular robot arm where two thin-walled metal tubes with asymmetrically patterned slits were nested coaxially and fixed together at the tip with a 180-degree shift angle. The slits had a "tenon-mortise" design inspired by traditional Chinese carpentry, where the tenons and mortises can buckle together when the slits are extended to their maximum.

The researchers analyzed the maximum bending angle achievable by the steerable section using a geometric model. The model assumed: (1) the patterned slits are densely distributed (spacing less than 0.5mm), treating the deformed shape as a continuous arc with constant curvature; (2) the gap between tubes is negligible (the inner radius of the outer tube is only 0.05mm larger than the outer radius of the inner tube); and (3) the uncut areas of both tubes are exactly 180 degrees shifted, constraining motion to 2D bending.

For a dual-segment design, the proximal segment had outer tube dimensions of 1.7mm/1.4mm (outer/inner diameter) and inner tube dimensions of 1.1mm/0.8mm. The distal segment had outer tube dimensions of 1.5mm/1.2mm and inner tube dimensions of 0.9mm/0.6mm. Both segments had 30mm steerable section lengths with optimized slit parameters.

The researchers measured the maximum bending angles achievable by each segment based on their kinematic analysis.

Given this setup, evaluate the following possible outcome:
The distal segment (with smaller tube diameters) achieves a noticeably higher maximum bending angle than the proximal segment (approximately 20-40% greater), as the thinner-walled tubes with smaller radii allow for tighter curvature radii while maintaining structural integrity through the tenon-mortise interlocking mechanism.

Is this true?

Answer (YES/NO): NO